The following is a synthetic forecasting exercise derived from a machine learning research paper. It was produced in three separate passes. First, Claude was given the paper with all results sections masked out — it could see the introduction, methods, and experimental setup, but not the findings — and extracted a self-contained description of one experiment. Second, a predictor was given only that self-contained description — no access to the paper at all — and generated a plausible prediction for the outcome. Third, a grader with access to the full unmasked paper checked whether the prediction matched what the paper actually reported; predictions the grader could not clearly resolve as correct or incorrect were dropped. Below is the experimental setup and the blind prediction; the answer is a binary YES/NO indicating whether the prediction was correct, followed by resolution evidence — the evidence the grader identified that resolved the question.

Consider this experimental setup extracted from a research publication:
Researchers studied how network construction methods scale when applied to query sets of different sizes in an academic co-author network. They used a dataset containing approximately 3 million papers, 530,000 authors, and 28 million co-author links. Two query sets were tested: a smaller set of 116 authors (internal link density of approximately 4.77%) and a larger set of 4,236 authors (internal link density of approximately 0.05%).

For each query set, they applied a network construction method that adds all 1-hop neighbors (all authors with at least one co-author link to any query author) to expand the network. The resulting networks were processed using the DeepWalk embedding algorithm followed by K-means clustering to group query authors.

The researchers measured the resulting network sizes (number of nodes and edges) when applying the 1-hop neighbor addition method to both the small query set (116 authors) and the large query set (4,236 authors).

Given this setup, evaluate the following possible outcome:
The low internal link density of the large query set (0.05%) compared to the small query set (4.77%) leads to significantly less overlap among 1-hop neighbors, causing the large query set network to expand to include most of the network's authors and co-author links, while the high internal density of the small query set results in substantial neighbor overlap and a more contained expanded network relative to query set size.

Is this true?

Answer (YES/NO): NO